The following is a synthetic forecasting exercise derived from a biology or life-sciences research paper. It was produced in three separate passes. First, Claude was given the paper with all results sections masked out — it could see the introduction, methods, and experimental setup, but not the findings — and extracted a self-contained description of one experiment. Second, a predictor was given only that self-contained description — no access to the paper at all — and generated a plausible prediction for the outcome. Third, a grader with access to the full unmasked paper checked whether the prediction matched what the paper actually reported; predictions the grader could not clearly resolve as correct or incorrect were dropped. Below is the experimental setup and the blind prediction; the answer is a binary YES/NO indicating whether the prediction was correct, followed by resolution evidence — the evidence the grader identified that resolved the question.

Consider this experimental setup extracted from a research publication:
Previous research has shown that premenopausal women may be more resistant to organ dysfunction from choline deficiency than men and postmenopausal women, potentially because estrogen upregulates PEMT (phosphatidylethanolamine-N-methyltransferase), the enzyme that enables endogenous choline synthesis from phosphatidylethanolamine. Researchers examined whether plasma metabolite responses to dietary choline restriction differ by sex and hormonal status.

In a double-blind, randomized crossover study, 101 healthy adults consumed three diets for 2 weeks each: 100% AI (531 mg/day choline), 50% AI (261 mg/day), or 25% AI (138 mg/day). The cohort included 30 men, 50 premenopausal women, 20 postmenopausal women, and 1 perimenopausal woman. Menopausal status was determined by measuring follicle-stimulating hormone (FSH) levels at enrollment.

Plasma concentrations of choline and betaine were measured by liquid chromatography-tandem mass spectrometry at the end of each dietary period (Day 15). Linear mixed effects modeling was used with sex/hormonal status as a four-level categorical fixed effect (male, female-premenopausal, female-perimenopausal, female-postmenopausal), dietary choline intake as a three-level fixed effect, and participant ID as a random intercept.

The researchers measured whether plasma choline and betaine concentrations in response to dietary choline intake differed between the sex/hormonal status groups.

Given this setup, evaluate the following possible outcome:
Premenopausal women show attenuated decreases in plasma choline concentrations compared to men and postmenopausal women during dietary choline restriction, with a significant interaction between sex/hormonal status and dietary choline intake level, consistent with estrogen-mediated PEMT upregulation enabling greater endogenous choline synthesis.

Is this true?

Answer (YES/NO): NO